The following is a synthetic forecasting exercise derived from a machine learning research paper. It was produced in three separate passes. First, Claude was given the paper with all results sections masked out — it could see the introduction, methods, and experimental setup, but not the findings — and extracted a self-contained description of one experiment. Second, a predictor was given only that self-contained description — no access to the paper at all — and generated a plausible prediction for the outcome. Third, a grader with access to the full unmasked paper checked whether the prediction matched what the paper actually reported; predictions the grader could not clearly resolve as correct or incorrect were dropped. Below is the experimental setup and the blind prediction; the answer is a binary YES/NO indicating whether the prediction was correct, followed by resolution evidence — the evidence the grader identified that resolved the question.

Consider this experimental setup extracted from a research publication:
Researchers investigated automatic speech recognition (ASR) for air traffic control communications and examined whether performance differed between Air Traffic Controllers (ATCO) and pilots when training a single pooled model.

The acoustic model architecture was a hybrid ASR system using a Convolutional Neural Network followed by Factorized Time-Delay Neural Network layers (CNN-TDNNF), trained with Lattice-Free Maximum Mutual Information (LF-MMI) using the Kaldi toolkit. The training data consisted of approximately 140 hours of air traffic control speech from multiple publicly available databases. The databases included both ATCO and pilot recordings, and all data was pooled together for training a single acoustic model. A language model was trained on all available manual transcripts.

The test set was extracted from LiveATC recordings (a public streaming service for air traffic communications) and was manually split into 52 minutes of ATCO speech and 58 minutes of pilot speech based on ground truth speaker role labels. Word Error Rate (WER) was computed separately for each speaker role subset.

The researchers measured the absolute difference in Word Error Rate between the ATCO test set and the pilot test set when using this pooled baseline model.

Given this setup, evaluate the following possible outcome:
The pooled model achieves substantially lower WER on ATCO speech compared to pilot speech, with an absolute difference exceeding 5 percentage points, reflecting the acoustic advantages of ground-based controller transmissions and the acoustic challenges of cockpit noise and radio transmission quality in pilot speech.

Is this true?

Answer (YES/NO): YES